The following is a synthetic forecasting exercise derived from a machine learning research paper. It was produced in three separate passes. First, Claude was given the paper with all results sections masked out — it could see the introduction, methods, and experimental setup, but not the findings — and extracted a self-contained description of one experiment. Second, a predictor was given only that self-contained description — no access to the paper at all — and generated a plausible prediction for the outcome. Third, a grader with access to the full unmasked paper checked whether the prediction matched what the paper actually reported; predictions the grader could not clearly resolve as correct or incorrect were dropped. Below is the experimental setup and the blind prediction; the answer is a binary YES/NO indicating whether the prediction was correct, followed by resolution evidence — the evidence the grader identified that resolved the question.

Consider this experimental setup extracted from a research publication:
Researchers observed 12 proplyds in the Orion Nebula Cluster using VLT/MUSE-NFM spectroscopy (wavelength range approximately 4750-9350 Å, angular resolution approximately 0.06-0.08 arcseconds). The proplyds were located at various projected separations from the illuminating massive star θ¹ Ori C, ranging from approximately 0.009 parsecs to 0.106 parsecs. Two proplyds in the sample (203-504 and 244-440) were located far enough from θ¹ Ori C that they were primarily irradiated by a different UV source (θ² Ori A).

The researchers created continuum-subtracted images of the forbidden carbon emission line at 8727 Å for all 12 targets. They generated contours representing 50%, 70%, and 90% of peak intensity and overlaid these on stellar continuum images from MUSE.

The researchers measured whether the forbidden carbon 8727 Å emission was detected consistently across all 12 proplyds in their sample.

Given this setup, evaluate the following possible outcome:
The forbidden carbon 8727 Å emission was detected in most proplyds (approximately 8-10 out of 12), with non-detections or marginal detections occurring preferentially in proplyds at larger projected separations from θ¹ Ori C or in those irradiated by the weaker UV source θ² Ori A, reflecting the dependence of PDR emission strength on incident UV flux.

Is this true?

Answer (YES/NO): NO